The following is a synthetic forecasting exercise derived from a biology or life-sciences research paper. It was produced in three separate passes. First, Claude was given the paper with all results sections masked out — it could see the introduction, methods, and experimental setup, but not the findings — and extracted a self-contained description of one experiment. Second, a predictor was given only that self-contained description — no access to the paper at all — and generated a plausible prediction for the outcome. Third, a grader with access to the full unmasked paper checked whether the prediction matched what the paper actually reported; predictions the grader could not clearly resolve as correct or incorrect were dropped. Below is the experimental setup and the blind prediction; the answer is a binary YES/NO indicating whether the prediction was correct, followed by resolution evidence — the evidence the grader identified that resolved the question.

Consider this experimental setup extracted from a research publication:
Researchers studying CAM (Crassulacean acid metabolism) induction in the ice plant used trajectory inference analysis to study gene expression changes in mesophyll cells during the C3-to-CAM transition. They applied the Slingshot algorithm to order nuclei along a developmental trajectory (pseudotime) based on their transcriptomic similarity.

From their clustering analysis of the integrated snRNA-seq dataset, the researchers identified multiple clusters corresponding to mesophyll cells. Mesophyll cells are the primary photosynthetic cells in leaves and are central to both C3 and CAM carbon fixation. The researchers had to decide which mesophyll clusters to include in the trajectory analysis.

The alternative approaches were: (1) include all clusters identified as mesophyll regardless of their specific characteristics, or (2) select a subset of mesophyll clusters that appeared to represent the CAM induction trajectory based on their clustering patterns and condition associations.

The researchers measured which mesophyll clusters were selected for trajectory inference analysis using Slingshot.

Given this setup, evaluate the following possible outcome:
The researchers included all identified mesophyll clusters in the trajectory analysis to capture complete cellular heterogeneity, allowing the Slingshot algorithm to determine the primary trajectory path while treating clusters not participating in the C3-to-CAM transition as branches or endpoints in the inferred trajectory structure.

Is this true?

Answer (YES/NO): YES